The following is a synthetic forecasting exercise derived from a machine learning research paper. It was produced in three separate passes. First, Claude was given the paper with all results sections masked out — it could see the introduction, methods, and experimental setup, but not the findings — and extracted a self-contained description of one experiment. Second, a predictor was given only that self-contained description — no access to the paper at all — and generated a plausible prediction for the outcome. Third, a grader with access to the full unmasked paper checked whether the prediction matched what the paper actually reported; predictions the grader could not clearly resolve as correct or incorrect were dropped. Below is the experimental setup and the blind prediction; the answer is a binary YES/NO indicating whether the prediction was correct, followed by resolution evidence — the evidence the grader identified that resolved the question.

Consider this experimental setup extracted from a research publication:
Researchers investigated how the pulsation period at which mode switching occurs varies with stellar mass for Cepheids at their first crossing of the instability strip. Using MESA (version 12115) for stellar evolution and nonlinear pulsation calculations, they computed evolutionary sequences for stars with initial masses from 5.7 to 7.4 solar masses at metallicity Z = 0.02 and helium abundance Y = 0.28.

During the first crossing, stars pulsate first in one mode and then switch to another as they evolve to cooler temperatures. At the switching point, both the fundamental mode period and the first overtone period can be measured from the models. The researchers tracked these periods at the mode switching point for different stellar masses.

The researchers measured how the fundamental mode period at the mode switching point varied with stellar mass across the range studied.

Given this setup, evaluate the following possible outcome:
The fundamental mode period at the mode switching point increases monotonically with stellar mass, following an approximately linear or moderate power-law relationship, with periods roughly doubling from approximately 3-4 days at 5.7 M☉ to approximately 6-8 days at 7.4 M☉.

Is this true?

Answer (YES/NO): NO